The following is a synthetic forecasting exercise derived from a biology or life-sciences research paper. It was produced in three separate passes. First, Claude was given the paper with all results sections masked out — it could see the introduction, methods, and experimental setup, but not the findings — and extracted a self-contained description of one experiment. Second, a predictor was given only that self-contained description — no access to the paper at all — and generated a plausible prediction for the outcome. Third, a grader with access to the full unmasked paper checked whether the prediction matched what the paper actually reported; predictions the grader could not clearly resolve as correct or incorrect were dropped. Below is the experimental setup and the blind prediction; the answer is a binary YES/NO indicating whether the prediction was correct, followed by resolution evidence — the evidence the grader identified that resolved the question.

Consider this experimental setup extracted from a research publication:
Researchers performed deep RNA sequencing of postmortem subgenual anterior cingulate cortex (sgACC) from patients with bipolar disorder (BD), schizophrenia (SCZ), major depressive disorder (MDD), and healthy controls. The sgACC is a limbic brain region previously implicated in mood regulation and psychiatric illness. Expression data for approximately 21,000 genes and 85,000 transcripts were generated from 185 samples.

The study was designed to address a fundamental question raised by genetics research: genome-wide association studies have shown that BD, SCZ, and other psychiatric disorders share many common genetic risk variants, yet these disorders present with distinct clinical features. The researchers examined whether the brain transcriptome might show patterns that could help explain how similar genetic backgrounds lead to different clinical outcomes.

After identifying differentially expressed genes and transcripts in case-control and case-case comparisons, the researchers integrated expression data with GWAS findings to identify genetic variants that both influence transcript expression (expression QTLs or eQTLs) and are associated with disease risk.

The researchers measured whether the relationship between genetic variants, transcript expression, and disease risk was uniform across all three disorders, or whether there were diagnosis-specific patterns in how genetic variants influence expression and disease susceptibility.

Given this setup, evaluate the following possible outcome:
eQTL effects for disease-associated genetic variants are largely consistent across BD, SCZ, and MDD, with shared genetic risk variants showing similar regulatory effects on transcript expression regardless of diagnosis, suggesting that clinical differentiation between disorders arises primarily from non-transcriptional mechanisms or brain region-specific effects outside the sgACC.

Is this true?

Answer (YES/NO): NO